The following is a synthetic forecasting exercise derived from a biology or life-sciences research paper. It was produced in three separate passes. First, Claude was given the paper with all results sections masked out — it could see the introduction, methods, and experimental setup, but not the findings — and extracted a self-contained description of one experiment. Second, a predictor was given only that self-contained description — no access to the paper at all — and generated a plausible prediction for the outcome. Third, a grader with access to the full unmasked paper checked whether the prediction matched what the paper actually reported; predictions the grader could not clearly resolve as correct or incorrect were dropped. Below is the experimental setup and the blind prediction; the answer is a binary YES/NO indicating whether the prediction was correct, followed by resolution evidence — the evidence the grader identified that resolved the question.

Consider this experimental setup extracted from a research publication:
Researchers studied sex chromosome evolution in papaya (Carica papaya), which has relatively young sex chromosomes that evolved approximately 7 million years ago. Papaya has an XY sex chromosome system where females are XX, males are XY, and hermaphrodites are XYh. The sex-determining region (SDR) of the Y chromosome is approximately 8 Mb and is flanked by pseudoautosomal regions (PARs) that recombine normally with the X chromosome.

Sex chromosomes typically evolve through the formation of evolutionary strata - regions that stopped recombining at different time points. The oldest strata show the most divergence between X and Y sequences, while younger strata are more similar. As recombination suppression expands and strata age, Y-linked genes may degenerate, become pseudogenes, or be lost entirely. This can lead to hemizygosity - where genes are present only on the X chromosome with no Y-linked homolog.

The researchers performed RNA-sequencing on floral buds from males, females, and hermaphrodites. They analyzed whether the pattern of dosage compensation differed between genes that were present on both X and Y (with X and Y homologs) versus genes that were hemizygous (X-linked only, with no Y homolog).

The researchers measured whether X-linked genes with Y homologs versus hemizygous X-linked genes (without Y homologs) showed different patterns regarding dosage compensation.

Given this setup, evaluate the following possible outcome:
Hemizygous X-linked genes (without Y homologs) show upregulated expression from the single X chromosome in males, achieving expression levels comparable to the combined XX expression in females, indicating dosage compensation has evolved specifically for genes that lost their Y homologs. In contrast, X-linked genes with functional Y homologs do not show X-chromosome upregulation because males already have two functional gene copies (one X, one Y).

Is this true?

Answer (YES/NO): NO